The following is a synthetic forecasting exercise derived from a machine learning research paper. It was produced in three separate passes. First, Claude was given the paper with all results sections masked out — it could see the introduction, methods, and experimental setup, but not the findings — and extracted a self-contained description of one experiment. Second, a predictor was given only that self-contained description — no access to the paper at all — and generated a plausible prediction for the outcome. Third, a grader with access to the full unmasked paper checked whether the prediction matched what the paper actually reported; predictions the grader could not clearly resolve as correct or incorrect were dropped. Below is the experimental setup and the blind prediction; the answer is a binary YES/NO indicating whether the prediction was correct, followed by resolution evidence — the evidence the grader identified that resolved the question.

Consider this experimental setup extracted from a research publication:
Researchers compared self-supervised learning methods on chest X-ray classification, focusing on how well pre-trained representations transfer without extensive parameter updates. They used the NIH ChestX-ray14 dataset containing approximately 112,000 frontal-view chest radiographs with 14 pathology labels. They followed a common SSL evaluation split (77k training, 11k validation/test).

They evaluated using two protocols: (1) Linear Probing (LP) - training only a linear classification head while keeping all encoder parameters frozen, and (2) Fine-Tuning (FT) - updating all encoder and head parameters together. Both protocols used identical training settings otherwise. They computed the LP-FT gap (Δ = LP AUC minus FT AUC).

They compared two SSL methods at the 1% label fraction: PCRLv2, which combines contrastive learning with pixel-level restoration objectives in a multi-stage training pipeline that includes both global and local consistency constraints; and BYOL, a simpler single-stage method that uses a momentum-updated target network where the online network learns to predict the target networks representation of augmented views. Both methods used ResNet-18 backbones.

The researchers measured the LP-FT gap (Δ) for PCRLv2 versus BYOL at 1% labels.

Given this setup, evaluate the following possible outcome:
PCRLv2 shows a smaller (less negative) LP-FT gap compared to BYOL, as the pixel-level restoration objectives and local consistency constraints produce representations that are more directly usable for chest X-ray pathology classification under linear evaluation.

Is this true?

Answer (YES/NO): NO